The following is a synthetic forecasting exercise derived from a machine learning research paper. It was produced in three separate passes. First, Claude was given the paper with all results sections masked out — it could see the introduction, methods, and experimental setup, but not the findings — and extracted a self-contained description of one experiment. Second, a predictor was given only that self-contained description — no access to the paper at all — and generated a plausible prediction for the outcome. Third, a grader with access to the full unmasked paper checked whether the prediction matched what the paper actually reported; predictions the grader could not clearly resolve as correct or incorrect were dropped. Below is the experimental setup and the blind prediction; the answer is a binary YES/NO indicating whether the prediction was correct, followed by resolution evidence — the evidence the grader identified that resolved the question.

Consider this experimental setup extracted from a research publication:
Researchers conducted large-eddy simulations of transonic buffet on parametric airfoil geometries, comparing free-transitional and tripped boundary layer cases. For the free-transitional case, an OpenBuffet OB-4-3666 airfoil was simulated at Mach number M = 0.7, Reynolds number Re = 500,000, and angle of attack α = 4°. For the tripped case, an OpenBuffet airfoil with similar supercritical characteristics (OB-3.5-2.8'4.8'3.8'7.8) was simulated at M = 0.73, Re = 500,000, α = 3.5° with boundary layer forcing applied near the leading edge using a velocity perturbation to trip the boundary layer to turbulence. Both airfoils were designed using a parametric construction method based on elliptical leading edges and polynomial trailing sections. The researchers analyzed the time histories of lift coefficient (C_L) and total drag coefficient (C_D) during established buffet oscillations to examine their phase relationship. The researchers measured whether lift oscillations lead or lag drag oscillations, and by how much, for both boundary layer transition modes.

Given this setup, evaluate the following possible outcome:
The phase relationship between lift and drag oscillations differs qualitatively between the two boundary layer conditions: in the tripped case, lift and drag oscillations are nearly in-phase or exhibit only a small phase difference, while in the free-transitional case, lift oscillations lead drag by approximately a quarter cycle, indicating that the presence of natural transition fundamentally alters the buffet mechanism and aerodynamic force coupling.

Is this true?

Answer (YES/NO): NO